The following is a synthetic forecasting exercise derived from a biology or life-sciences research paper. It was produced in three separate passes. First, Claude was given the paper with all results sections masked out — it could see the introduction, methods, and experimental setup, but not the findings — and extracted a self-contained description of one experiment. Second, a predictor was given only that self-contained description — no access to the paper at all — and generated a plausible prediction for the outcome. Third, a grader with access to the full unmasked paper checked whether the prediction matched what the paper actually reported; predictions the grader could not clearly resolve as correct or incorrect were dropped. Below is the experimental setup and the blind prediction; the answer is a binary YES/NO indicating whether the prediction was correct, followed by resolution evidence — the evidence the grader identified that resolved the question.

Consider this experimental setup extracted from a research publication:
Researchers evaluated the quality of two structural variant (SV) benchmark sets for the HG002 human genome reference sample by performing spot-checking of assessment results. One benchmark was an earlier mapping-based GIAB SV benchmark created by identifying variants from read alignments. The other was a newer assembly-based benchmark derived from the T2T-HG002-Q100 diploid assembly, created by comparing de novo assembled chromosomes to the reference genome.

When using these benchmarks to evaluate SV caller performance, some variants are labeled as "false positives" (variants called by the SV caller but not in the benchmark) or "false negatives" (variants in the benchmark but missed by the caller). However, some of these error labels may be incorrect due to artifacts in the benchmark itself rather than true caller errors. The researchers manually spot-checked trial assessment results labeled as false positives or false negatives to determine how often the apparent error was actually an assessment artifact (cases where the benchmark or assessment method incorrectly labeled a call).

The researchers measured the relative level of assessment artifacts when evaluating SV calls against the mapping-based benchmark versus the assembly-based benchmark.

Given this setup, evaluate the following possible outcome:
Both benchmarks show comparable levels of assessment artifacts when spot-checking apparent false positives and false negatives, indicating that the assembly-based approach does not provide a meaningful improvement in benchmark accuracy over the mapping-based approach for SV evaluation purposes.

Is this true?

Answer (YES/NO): NO